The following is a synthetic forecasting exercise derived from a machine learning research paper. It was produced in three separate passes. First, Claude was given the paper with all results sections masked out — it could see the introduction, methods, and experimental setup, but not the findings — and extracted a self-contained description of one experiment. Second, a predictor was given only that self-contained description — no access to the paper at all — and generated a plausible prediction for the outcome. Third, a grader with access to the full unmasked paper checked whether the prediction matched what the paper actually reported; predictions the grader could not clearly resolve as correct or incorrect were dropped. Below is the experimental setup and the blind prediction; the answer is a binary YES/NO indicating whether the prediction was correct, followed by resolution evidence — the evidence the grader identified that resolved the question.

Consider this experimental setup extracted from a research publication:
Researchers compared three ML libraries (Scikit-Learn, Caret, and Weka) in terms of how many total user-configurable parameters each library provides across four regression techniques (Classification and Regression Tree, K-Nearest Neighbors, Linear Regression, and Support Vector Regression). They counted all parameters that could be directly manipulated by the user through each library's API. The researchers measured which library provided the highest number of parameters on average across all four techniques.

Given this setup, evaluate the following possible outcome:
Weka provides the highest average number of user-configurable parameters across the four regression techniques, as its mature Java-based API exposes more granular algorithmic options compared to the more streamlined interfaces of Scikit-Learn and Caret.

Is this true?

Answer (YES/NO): NO